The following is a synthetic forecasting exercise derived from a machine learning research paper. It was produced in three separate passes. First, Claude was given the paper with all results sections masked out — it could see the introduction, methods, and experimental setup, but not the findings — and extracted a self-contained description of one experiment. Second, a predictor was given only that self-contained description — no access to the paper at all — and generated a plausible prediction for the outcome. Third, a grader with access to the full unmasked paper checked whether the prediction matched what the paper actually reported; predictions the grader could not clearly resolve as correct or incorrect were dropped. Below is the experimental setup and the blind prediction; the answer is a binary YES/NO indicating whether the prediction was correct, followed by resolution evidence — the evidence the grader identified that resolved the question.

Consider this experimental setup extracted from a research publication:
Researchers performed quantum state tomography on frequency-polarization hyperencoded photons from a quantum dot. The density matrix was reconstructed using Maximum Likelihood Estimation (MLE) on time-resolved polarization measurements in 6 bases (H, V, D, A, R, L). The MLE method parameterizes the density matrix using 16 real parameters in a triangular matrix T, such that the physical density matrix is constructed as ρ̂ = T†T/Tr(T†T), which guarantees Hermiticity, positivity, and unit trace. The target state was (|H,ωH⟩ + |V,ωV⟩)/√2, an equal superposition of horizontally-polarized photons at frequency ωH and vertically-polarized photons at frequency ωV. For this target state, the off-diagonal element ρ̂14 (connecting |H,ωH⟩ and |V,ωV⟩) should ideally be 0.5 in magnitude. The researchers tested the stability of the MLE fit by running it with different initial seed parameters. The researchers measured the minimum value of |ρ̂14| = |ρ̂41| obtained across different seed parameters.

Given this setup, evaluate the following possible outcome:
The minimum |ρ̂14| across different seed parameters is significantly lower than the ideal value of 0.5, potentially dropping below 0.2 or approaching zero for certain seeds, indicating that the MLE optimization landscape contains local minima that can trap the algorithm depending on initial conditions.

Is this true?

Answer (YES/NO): NO